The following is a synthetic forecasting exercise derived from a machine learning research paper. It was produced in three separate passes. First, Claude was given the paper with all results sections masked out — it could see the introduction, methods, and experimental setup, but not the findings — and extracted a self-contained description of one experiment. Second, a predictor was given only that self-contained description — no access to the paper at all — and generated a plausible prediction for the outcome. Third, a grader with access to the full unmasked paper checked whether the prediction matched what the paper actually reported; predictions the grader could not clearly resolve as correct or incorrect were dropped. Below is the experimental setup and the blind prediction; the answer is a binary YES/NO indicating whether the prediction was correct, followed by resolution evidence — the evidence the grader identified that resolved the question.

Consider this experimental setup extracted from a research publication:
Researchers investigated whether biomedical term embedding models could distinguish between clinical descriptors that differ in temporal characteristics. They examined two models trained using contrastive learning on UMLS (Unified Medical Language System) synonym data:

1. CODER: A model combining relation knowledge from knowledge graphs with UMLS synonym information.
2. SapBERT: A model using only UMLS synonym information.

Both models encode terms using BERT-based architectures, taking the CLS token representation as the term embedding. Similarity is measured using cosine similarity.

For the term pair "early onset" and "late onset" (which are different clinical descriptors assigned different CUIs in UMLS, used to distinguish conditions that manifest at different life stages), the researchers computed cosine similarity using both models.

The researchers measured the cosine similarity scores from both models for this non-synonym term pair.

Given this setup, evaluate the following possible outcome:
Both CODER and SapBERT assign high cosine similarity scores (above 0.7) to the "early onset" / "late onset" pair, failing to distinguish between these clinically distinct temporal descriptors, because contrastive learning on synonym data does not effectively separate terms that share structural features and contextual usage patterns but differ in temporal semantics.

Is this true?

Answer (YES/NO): YES